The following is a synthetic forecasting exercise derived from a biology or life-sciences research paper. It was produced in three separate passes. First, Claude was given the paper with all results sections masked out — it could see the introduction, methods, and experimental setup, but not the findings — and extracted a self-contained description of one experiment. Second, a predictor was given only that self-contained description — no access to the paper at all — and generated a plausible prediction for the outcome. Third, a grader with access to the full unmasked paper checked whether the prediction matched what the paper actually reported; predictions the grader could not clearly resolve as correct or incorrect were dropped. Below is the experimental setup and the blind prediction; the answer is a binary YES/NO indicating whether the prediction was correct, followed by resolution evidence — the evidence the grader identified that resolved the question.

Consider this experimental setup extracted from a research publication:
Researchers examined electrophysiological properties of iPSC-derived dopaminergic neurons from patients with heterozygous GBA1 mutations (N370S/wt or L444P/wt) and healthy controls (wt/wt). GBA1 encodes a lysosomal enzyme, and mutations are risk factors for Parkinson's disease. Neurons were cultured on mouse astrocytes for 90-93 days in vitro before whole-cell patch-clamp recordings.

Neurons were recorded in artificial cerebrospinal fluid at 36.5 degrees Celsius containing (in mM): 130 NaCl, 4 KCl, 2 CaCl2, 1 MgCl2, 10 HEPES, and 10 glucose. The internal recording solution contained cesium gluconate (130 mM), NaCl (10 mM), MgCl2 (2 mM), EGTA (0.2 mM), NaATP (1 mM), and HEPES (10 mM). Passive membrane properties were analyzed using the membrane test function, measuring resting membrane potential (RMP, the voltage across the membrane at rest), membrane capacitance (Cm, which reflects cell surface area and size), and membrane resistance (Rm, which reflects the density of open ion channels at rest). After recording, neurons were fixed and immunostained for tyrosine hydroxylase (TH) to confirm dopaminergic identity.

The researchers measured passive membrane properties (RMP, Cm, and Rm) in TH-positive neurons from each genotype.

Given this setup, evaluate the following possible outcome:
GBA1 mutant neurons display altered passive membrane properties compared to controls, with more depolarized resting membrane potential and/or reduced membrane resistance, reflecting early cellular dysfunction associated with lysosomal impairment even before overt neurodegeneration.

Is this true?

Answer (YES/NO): NO